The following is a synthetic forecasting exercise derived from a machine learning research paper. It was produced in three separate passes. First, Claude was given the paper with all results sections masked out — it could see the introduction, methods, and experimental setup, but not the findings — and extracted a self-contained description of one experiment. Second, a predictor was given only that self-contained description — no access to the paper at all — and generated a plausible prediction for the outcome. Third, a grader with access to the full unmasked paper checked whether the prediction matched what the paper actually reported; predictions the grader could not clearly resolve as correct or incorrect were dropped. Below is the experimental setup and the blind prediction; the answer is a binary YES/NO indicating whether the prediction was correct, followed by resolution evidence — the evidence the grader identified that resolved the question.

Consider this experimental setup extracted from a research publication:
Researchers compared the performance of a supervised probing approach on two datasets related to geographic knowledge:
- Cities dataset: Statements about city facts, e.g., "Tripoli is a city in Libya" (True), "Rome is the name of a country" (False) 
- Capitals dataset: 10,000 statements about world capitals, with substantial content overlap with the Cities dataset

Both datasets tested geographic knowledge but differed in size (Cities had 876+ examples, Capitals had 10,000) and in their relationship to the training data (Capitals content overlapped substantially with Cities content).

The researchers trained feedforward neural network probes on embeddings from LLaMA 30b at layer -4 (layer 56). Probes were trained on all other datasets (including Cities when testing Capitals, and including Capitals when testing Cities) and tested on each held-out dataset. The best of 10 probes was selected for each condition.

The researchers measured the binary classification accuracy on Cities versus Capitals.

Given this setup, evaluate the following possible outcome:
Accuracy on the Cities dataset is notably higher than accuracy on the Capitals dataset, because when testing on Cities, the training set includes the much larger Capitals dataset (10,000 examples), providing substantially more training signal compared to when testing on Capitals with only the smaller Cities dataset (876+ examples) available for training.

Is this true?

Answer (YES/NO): NO